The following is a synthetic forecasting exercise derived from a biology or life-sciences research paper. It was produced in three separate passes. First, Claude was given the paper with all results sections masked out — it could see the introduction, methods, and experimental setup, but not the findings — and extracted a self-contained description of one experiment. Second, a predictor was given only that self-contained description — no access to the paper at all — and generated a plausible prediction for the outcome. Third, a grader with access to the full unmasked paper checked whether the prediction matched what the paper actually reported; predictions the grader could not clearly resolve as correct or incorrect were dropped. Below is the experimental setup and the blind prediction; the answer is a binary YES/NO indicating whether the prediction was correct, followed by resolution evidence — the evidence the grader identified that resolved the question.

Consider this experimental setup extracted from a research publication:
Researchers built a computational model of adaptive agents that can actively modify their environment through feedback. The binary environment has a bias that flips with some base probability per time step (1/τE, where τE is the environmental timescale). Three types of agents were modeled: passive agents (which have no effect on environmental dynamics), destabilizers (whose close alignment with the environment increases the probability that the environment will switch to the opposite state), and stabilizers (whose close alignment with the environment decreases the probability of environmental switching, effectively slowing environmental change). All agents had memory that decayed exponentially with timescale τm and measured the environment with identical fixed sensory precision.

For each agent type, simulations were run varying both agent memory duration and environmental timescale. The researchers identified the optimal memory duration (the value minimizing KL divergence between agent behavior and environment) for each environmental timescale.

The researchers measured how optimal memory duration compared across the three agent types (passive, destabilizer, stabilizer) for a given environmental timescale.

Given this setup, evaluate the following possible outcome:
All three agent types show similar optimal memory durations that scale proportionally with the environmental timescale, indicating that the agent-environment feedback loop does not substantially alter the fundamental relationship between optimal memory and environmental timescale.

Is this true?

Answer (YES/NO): NO